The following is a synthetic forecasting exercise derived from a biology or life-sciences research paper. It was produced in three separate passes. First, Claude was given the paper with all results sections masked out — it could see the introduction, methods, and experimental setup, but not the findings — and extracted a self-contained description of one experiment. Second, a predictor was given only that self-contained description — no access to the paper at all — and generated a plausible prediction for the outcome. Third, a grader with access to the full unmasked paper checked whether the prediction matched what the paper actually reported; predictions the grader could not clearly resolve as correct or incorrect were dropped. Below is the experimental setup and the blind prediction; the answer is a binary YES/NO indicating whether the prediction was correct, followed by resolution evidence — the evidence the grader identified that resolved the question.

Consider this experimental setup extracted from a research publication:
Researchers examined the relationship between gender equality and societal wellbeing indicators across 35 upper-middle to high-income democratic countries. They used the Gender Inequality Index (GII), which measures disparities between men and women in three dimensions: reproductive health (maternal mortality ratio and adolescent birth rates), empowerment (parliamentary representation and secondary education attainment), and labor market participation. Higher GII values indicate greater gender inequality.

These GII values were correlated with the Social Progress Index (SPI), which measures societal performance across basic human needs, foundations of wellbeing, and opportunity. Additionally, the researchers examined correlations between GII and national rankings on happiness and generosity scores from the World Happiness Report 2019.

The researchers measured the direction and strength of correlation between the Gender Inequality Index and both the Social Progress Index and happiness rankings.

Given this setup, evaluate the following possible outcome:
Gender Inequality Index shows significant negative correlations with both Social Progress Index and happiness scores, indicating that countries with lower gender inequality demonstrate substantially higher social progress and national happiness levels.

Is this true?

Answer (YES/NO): YES